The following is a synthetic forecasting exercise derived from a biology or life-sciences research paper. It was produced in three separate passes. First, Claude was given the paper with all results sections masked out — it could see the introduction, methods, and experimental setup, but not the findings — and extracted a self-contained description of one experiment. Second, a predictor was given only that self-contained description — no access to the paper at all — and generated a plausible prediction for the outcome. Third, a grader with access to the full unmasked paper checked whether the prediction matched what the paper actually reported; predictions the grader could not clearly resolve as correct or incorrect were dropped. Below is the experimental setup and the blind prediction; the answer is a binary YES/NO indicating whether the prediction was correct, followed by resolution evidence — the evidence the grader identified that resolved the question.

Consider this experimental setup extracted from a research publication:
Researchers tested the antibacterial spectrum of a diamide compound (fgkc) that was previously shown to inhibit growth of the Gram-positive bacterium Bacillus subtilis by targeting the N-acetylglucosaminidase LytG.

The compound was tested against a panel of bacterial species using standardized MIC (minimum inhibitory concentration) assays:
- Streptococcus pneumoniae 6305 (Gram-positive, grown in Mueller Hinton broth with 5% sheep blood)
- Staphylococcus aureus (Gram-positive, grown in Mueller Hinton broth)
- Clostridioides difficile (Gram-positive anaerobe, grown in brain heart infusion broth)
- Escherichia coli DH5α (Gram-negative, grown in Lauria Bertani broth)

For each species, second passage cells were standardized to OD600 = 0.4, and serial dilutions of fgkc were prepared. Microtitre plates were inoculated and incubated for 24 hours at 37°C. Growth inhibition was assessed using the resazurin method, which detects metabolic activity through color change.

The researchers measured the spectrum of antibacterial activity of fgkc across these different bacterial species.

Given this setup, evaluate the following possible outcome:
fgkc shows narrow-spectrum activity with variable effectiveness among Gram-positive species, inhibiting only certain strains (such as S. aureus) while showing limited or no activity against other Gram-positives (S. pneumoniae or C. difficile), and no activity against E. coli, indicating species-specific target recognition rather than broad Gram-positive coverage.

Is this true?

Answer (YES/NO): NO